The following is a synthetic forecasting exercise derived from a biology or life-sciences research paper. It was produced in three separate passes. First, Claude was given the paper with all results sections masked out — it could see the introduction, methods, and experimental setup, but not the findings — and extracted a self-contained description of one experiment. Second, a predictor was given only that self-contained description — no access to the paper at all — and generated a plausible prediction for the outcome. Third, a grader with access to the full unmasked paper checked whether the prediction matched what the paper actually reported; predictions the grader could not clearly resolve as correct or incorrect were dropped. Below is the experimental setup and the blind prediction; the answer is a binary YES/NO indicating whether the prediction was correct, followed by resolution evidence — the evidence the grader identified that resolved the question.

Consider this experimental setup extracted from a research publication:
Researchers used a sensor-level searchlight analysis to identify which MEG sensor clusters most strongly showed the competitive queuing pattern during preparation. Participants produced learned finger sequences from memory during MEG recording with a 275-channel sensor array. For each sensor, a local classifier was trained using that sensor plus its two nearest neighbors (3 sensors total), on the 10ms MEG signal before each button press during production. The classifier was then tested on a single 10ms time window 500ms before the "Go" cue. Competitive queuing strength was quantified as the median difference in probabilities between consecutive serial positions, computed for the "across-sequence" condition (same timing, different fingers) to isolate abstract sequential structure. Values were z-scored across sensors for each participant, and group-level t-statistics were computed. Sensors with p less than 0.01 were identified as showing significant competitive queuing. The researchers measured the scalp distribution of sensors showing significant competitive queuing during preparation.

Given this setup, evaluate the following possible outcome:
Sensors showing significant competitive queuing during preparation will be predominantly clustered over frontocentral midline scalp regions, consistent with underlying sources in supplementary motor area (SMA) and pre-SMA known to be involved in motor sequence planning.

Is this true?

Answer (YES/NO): NO